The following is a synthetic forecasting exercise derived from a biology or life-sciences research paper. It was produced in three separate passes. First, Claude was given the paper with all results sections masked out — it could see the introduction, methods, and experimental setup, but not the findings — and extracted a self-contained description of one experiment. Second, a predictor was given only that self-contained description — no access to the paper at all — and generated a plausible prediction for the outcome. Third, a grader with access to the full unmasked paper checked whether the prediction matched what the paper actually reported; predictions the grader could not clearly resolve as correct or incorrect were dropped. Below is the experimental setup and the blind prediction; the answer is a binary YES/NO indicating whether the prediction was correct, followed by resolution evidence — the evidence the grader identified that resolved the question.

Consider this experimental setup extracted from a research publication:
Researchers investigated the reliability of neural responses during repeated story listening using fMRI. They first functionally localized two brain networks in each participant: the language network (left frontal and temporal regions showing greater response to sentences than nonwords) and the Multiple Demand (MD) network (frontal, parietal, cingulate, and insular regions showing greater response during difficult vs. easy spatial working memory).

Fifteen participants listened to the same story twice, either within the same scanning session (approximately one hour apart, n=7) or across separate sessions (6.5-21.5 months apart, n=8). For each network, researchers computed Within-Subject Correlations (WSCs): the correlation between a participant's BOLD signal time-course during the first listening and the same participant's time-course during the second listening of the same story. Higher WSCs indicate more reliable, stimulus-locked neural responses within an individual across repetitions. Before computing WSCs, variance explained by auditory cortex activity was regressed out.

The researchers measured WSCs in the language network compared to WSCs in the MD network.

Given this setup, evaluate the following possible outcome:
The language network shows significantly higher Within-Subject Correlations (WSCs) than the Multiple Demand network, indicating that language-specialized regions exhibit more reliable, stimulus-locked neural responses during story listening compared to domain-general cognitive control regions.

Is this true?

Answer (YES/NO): YES